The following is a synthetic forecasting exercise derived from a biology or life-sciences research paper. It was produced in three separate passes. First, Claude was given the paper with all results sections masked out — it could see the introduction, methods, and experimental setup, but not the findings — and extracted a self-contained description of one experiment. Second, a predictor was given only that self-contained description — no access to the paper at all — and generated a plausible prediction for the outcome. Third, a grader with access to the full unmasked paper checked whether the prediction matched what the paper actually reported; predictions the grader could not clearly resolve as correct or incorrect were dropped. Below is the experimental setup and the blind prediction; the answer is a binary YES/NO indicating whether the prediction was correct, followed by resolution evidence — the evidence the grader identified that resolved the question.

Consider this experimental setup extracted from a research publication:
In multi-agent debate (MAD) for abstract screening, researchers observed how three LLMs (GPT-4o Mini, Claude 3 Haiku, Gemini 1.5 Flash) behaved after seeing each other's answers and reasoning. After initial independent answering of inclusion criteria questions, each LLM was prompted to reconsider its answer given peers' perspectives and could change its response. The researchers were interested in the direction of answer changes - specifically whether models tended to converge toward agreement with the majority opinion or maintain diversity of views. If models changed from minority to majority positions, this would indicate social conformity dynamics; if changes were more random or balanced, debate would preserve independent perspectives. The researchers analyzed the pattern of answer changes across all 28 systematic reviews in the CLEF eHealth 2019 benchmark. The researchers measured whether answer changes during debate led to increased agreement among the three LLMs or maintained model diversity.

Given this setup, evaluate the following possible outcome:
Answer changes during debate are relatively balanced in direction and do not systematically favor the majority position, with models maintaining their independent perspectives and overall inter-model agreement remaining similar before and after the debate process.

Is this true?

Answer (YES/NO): NO